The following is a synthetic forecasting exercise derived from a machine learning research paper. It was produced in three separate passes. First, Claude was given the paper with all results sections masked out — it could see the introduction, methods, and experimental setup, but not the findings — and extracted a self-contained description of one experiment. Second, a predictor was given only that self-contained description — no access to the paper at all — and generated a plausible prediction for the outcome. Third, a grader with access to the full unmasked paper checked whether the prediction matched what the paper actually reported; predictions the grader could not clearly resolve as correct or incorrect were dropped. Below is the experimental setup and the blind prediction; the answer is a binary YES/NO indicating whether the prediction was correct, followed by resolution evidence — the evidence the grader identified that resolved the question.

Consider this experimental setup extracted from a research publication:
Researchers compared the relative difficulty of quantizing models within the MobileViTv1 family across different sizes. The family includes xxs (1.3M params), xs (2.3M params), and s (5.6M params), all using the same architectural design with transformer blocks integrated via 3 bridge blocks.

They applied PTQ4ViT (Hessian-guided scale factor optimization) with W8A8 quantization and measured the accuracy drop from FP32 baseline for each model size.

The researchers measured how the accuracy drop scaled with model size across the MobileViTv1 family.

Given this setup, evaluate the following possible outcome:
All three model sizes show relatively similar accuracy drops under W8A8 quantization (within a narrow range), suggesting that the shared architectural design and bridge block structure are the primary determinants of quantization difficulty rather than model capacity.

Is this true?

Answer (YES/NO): NO